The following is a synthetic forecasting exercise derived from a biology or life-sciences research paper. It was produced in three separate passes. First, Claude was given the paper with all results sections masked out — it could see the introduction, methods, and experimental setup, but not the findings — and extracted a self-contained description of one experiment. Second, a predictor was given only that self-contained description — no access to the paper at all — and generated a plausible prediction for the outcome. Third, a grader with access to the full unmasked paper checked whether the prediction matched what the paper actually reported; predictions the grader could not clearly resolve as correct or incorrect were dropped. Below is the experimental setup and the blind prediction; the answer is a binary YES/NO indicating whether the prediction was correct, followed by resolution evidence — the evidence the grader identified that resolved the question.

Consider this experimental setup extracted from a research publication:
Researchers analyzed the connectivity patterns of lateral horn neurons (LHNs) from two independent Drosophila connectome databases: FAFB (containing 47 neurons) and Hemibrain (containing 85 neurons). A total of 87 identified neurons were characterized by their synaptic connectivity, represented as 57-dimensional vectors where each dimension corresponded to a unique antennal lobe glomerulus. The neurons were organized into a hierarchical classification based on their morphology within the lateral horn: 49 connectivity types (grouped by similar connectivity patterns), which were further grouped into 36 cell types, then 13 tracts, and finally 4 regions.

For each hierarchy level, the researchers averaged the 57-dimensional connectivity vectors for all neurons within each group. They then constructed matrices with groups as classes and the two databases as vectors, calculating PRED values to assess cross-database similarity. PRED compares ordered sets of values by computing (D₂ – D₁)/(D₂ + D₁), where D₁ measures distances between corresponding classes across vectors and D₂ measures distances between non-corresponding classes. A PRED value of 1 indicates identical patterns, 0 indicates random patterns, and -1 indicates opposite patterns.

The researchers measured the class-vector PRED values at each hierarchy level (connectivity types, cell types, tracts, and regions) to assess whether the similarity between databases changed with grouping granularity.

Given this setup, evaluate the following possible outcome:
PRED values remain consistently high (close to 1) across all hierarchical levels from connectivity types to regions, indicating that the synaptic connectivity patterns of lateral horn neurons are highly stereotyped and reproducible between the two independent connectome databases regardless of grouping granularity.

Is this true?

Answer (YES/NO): NO